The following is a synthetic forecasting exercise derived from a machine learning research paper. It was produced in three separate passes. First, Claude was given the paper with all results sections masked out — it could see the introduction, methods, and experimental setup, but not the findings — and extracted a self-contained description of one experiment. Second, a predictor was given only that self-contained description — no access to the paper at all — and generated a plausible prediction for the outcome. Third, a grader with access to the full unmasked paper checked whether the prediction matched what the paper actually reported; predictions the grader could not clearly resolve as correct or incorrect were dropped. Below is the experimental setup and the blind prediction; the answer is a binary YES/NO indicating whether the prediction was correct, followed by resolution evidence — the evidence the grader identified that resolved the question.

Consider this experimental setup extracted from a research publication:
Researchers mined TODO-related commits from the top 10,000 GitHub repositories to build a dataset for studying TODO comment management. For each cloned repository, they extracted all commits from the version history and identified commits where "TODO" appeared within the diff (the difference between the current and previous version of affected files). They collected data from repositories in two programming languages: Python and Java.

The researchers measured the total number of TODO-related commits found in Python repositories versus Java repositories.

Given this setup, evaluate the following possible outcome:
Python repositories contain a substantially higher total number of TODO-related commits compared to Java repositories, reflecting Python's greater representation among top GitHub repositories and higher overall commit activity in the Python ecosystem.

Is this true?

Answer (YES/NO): YES